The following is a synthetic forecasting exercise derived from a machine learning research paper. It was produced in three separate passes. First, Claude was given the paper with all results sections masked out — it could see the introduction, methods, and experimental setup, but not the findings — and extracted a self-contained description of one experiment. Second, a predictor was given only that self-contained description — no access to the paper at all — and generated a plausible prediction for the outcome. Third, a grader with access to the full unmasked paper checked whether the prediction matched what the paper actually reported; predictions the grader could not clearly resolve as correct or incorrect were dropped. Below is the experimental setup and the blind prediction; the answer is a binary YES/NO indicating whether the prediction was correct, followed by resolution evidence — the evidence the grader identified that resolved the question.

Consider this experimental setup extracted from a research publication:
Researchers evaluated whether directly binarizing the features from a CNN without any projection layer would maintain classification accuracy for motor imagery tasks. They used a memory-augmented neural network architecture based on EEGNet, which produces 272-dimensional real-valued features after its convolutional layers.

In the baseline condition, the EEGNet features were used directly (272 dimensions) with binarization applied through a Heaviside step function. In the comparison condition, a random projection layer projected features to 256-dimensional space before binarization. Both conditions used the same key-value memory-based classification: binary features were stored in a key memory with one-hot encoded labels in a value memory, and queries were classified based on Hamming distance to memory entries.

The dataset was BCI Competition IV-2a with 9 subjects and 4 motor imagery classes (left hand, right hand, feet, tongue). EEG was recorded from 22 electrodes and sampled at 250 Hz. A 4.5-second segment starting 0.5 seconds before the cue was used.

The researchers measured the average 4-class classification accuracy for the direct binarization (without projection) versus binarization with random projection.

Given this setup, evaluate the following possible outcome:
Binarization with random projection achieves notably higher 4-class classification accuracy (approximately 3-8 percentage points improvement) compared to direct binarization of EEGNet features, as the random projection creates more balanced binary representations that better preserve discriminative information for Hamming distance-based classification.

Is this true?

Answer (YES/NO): YES